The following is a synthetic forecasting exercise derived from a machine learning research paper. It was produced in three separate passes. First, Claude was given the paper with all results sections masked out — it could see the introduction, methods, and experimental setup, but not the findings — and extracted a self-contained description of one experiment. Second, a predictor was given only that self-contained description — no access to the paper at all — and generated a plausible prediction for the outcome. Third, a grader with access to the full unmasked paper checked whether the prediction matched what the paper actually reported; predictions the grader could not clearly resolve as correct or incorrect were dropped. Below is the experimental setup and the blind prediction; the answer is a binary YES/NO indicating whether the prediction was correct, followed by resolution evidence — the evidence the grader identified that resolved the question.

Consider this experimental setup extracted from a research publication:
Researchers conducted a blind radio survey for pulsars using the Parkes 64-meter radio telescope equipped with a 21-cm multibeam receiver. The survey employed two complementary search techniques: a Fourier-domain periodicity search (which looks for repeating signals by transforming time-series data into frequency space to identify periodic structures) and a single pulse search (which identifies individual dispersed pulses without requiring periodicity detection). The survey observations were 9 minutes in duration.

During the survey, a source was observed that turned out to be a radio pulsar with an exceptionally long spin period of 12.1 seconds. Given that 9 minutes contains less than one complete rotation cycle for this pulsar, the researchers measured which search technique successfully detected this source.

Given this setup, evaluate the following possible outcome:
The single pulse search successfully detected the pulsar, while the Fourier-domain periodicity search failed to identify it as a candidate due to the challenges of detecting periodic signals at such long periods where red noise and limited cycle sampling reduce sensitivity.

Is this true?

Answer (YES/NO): YES